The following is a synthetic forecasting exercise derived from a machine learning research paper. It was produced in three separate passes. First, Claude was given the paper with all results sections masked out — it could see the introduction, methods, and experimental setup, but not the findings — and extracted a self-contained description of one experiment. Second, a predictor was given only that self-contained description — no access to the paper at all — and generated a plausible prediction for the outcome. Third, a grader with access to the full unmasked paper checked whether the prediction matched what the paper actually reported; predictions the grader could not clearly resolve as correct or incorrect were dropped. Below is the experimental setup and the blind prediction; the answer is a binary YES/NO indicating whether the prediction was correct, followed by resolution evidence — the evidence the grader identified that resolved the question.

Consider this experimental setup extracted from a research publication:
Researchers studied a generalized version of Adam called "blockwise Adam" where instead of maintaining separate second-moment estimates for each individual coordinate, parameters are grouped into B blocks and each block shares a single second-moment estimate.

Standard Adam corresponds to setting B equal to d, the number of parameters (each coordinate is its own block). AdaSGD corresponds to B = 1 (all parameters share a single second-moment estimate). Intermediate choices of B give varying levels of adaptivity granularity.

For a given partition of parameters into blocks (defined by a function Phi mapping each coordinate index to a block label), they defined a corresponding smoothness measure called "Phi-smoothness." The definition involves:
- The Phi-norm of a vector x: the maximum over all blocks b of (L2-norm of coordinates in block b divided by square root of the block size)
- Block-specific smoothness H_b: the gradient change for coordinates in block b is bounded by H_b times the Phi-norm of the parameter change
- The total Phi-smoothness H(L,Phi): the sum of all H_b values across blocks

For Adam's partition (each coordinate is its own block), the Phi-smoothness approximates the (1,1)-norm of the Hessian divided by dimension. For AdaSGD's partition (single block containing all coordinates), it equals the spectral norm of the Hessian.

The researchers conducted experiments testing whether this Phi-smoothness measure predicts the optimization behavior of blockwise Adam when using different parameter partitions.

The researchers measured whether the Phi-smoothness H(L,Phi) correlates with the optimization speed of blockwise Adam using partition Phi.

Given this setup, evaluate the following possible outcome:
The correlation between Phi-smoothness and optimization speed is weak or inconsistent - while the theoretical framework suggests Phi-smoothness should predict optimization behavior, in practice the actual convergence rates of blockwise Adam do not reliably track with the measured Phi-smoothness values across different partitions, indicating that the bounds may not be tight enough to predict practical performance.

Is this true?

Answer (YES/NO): NO